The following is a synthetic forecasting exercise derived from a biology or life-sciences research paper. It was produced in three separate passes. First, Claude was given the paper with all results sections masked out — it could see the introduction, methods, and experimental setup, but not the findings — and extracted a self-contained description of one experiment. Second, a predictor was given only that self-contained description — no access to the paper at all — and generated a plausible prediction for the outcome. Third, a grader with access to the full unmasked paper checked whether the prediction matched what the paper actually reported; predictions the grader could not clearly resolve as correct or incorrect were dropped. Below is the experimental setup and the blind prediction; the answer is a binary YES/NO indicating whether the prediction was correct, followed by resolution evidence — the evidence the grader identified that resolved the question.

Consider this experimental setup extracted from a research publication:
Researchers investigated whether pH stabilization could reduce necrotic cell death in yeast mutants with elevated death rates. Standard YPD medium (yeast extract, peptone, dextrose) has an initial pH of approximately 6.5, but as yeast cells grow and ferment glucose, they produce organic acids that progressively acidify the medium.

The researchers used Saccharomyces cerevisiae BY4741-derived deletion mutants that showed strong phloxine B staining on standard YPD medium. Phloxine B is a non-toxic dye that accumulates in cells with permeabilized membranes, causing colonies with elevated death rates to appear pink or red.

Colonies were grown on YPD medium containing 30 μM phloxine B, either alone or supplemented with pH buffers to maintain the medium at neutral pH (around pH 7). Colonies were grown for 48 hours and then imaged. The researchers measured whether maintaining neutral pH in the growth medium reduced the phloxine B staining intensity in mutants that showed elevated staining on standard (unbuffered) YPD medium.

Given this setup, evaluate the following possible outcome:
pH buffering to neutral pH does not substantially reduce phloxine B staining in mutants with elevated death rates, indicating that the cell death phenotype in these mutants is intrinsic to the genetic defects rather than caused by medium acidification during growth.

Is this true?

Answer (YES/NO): NO